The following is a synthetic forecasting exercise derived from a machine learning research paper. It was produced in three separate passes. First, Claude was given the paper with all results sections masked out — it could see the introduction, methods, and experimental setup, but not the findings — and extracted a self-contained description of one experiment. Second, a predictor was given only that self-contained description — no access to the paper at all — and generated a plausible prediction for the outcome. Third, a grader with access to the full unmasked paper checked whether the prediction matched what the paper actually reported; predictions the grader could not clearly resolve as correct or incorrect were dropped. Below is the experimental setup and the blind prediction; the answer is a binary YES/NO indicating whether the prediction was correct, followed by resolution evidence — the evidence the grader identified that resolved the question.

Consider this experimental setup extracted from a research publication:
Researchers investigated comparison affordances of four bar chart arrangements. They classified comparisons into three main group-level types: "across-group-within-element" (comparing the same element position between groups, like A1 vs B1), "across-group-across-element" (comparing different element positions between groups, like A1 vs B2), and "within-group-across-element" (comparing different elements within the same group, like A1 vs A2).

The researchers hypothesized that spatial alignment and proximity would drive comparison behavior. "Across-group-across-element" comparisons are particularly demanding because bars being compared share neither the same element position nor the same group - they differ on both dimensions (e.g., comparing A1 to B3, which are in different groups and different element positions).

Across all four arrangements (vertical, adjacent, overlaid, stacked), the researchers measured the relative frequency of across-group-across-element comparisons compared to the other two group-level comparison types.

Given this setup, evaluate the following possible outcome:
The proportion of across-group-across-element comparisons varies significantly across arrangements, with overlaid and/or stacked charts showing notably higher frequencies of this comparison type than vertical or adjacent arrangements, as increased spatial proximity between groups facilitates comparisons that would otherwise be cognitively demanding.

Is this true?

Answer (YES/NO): NO